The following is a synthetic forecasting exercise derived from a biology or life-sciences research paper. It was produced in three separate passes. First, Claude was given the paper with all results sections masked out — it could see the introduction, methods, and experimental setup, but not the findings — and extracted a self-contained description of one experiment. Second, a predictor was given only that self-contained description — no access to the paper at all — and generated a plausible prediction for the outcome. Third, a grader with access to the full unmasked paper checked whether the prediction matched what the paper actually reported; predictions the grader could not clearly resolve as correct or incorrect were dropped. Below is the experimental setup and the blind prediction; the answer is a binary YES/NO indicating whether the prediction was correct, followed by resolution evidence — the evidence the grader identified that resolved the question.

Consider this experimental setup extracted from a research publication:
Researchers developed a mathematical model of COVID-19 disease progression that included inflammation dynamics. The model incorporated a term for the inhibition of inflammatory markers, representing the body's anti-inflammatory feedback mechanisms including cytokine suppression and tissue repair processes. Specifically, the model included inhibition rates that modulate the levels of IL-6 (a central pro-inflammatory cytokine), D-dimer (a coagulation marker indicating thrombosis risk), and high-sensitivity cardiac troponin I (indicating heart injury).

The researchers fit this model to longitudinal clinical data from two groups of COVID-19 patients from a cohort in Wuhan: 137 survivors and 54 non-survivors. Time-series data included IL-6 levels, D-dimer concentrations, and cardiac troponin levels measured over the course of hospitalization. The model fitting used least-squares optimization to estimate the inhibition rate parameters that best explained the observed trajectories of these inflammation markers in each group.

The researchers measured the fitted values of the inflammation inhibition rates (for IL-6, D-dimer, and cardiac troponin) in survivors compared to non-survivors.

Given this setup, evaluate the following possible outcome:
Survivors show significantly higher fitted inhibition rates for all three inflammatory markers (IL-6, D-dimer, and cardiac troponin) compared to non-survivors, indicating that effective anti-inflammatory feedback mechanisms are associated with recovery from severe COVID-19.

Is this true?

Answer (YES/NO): YES